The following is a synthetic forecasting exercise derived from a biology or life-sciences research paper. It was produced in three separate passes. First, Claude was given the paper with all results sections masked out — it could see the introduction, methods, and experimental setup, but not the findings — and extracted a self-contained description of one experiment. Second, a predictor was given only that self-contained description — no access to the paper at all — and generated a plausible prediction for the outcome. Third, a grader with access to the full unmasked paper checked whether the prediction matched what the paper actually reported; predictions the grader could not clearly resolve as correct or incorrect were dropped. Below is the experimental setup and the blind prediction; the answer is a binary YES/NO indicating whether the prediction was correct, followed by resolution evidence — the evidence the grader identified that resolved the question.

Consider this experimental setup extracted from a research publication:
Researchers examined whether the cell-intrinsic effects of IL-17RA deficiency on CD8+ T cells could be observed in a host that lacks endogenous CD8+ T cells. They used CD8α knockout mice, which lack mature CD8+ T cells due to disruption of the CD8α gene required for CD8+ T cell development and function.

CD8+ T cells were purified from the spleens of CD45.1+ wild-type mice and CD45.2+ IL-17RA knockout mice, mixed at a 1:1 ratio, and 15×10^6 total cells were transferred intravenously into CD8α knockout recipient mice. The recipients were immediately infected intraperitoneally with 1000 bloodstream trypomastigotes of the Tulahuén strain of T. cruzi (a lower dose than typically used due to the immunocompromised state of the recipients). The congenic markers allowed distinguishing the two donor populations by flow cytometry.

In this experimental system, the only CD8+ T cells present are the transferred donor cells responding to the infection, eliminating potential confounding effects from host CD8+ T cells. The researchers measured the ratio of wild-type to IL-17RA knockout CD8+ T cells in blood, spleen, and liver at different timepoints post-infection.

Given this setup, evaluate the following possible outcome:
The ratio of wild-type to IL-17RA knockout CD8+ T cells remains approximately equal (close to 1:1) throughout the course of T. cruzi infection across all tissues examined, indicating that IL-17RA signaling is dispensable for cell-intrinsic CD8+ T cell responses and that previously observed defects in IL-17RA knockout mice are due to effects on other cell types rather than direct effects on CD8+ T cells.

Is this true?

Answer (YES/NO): NO